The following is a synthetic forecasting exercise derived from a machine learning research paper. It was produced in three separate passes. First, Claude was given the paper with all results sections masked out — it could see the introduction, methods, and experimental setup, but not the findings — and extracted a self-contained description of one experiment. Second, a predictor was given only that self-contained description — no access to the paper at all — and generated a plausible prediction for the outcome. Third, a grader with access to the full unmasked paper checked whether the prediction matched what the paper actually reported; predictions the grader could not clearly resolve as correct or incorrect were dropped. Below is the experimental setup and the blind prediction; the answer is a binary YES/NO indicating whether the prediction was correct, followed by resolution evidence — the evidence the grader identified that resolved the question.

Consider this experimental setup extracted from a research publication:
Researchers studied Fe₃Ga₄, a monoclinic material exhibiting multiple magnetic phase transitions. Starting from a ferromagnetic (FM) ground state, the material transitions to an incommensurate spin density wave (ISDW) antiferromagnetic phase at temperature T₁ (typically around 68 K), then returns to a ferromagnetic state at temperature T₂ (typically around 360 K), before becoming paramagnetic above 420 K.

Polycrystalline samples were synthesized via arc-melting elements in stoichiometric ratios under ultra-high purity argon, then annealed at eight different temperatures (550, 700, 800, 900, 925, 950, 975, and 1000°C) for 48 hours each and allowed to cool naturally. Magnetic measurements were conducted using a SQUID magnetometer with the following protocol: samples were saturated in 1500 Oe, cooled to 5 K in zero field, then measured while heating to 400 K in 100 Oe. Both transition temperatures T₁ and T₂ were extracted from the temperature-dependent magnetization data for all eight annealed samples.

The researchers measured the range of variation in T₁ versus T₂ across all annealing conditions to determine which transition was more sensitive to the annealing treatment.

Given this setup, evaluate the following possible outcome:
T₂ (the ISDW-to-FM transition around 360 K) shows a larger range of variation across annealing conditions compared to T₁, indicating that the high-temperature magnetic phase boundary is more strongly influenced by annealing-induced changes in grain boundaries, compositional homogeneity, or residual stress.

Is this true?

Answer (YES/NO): NO